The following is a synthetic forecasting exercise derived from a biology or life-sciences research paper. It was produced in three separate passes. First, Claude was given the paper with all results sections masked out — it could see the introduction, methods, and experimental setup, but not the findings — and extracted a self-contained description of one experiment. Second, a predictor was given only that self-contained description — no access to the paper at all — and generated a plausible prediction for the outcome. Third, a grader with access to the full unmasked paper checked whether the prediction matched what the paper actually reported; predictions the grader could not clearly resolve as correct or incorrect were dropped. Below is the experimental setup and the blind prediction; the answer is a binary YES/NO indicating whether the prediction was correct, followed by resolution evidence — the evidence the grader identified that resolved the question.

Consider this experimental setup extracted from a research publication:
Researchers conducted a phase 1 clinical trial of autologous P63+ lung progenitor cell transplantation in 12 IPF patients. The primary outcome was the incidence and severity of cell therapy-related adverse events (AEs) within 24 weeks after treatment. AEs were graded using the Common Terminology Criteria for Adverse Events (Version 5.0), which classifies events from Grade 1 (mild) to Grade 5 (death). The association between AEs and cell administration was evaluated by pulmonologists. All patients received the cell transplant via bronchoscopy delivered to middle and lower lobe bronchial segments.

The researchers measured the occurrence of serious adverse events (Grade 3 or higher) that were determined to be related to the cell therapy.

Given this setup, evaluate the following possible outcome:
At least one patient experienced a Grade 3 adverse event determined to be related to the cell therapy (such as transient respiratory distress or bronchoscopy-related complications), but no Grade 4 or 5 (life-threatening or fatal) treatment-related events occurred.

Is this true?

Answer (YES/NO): NO